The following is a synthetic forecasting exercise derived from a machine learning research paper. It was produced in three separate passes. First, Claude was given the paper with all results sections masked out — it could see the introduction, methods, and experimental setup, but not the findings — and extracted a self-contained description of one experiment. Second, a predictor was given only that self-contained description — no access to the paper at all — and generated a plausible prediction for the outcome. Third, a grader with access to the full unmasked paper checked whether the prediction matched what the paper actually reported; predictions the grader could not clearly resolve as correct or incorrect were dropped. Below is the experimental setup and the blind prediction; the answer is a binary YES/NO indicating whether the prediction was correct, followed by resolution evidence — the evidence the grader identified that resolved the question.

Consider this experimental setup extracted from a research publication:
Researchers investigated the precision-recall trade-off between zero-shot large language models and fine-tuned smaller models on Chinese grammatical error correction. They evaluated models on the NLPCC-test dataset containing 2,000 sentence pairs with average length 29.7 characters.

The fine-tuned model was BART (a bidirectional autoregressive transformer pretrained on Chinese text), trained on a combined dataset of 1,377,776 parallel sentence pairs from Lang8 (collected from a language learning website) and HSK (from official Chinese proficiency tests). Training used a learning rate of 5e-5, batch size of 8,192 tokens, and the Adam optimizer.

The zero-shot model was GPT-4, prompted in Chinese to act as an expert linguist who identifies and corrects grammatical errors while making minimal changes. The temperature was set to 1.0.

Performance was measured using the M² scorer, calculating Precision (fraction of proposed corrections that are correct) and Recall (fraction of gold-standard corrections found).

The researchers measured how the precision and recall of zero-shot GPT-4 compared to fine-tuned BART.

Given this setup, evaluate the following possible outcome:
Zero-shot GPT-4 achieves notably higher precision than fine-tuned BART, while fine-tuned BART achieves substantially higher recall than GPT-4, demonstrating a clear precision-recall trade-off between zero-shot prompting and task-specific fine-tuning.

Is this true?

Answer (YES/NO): NO